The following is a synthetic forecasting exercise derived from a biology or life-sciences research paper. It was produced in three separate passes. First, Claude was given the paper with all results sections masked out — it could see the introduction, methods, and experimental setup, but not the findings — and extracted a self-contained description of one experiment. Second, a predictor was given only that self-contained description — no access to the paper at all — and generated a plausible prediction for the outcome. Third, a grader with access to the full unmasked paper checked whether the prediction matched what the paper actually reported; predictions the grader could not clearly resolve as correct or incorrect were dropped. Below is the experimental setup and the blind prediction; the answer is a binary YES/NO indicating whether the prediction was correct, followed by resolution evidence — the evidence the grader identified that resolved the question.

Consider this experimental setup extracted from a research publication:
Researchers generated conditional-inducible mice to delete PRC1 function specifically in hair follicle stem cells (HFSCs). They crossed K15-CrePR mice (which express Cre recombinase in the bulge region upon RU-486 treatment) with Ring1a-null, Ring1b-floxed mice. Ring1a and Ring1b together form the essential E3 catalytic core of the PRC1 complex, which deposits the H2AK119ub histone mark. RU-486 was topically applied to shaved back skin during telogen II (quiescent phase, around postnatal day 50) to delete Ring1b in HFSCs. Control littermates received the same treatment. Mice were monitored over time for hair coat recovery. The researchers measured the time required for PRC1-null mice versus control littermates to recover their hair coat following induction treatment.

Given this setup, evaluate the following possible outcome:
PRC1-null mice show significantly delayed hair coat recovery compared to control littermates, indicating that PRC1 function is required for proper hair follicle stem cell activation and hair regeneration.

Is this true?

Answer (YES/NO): NO